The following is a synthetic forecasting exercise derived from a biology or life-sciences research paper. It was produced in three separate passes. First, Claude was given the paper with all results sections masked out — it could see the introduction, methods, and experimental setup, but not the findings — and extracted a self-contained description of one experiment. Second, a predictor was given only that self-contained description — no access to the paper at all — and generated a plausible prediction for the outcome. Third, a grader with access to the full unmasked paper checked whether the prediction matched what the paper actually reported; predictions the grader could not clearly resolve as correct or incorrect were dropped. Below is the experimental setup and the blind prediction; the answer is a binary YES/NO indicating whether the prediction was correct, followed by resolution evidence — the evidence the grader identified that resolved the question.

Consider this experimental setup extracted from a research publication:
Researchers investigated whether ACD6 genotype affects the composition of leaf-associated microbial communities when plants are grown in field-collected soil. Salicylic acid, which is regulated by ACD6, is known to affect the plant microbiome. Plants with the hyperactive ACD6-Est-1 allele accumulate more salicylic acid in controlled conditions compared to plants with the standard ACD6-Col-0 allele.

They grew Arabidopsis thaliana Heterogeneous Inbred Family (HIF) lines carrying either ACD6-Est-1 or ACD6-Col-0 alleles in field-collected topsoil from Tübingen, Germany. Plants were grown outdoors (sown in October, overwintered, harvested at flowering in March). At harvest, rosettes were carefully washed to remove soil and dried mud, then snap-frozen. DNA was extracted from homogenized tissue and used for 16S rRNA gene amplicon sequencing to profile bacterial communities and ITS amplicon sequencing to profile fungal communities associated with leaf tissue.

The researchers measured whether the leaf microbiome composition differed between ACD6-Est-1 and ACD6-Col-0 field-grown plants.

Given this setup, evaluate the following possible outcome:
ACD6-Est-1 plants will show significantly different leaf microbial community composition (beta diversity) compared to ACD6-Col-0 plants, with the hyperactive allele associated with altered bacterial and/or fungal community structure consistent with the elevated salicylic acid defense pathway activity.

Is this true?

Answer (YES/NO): NO